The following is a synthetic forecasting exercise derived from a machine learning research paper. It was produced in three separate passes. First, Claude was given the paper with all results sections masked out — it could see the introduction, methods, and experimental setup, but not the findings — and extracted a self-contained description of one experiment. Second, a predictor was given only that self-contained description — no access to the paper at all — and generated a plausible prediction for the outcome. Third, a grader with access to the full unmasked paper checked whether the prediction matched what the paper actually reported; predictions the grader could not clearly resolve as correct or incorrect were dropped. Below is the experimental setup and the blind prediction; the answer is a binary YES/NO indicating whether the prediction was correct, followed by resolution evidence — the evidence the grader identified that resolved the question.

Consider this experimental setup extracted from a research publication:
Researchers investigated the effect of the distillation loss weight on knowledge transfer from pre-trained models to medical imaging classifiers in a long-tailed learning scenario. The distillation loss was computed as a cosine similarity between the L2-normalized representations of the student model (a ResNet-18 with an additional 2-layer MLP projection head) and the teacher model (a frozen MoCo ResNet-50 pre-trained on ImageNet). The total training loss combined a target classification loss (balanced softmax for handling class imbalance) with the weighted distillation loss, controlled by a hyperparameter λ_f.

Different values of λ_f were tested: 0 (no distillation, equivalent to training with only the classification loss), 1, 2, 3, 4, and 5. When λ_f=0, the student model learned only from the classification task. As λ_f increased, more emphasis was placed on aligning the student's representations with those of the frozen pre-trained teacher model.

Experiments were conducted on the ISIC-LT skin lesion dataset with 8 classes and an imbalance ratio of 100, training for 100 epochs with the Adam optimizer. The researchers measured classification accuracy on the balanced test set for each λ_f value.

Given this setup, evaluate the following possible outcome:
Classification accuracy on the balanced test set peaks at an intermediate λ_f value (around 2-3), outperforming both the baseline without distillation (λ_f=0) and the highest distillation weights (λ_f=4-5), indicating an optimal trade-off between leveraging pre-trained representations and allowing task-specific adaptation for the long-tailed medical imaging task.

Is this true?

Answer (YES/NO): YES